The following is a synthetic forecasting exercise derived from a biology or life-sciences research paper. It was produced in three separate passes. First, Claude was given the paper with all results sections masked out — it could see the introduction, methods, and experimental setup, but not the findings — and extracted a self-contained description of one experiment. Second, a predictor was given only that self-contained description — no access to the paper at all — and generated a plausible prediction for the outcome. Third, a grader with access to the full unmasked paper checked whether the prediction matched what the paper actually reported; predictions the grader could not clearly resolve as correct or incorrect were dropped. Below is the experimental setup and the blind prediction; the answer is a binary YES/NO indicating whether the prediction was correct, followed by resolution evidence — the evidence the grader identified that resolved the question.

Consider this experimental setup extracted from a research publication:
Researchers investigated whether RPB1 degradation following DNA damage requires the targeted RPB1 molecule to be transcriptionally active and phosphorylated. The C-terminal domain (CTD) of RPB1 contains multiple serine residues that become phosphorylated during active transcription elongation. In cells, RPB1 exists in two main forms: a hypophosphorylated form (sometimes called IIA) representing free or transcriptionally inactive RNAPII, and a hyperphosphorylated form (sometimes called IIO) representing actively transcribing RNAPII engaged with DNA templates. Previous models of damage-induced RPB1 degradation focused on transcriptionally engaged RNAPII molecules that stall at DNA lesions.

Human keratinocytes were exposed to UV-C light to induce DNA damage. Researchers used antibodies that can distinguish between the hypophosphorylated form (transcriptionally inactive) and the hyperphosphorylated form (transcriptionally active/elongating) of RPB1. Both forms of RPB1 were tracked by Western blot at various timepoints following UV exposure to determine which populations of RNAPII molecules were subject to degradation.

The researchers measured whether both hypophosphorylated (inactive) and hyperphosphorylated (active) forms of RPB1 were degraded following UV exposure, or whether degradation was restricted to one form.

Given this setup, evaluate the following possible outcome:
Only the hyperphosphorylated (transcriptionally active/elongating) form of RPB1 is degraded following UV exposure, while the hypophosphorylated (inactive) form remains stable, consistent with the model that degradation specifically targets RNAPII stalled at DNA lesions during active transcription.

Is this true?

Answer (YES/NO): NO